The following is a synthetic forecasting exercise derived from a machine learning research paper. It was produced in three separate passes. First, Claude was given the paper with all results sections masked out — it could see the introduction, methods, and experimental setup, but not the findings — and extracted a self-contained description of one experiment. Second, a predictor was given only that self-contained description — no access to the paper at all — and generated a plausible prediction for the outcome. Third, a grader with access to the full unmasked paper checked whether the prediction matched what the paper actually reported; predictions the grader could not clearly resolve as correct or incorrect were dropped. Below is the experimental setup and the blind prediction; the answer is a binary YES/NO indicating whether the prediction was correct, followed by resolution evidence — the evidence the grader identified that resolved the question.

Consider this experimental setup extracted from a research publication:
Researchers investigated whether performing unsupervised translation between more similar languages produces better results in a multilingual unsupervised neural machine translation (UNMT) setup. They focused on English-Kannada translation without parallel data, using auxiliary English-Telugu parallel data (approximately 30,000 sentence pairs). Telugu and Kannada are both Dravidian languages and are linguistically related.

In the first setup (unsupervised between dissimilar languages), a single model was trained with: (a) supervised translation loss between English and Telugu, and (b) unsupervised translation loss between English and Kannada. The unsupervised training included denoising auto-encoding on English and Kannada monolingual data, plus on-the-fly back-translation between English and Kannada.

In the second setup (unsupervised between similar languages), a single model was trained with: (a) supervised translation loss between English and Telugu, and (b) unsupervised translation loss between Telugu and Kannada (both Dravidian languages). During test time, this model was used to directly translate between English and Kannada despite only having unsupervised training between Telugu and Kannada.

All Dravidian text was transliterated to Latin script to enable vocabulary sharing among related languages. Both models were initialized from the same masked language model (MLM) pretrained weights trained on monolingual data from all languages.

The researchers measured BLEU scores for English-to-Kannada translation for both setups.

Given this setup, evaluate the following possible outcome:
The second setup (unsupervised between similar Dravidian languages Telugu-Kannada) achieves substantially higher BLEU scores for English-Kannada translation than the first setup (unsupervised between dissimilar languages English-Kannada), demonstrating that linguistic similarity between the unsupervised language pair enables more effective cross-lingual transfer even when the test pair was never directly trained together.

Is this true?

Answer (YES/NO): NO